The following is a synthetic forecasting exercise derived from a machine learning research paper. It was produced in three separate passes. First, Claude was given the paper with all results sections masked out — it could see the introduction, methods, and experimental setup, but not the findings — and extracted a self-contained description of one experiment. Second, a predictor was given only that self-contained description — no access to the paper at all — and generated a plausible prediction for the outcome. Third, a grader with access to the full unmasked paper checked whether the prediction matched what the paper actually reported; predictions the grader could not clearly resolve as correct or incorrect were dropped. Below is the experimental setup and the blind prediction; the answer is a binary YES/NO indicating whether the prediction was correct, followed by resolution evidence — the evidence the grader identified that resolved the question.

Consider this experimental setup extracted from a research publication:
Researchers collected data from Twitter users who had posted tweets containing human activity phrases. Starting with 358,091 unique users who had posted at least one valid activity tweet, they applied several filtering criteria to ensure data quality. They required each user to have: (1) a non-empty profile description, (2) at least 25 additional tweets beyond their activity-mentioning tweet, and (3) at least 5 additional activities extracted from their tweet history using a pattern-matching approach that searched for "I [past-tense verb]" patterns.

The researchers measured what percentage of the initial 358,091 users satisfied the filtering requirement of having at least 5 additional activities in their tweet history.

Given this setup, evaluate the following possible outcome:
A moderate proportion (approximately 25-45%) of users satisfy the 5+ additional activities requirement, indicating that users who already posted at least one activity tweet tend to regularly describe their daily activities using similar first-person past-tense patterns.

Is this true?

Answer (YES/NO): NO